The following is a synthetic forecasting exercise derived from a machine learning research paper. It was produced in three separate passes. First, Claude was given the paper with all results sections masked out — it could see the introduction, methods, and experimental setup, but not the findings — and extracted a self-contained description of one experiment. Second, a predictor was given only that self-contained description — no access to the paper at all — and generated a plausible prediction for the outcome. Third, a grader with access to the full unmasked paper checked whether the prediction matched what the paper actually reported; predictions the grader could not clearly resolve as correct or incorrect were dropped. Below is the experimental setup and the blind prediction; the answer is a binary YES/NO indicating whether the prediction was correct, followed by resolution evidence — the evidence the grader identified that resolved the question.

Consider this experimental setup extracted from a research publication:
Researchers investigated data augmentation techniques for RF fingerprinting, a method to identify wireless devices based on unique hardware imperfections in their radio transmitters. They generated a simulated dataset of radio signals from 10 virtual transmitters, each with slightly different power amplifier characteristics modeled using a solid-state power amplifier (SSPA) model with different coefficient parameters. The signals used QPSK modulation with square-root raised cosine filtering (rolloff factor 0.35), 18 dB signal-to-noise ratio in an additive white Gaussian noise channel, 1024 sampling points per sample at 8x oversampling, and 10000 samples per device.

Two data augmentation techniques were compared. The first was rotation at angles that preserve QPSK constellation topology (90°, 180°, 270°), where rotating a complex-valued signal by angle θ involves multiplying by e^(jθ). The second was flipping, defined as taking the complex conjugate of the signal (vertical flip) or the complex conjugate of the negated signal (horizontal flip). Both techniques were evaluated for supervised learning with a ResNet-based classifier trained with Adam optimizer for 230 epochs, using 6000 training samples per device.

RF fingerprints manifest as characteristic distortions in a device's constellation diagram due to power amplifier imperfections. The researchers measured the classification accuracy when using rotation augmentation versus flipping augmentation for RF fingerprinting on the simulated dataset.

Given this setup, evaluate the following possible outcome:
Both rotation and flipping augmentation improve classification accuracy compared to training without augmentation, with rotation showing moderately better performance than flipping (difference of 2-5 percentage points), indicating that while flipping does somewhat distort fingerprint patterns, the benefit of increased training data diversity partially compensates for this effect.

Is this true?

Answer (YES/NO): NO